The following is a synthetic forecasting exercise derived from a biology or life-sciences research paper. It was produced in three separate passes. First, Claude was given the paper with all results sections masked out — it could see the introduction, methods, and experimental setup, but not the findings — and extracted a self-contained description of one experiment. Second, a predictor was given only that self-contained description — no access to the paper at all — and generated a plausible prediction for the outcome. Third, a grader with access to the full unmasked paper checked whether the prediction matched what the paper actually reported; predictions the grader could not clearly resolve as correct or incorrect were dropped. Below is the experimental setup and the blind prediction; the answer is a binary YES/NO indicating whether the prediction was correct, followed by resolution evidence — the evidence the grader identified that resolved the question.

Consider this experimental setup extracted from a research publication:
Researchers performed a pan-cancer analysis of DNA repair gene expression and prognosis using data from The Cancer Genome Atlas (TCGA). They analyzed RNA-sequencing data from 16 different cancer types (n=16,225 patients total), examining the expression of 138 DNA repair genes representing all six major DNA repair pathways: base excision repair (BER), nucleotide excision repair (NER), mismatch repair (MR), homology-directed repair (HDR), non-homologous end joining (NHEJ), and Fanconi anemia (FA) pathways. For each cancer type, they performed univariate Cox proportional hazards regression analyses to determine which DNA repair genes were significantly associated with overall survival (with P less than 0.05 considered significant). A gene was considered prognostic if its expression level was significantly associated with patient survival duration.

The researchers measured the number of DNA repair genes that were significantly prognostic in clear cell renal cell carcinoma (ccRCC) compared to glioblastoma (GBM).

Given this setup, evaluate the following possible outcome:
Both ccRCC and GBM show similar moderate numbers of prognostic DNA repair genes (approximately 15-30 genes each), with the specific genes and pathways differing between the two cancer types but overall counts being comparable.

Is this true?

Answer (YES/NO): NO